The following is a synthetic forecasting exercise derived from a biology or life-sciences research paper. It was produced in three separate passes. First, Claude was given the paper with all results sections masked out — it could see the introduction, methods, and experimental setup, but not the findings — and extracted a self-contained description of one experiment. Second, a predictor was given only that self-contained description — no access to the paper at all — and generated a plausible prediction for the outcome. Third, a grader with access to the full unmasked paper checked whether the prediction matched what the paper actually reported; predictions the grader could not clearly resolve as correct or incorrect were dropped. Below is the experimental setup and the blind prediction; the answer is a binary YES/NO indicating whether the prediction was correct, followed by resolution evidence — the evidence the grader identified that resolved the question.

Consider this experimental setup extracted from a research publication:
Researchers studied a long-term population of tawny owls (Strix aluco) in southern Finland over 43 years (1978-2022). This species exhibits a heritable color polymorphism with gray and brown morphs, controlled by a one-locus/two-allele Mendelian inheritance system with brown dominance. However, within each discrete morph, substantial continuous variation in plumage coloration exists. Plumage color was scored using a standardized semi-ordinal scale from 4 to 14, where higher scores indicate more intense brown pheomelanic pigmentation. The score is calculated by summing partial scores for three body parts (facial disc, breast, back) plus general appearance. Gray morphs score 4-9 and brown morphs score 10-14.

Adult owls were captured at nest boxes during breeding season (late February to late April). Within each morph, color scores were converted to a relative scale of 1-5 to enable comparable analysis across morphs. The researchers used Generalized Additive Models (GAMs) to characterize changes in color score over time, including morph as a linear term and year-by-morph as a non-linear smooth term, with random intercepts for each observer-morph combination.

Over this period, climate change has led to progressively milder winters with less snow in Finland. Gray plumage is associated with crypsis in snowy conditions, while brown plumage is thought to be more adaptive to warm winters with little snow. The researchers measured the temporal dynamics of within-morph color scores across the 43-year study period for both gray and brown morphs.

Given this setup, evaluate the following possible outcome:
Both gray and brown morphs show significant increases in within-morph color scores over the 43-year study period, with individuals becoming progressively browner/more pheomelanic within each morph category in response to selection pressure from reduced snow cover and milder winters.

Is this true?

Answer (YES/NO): NO